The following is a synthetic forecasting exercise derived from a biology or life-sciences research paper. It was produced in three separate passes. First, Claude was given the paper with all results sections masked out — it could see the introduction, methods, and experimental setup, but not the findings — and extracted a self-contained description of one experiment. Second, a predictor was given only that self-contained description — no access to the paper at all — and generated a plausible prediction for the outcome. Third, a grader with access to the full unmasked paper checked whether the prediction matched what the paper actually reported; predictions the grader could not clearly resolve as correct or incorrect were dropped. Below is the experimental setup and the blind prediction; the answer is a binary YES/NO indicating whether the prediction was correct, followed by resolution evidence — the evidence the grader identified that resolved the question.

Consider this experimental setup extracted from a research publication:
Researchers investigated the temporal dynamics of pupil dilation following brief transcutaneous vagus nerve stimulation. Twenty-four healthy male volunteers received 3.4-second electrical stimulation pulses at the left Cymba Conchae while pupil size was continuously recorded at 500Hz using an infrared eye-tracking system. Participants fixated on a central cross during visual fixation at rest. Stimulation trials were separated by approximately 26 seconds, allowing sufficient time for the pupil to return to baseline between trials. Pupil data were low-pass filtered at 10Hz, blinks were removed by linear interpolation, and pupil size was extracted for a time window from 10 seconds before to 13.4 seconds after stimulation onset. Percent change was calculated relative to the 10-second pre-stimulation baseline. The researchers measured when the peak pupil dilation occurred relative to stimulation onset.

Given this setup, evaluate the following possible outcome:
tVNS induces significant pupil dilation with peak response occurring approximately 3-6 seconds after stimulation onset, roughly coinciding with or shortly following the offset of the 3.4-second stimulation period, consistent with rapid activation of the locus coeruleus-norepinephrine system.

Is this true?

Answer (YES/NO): YES